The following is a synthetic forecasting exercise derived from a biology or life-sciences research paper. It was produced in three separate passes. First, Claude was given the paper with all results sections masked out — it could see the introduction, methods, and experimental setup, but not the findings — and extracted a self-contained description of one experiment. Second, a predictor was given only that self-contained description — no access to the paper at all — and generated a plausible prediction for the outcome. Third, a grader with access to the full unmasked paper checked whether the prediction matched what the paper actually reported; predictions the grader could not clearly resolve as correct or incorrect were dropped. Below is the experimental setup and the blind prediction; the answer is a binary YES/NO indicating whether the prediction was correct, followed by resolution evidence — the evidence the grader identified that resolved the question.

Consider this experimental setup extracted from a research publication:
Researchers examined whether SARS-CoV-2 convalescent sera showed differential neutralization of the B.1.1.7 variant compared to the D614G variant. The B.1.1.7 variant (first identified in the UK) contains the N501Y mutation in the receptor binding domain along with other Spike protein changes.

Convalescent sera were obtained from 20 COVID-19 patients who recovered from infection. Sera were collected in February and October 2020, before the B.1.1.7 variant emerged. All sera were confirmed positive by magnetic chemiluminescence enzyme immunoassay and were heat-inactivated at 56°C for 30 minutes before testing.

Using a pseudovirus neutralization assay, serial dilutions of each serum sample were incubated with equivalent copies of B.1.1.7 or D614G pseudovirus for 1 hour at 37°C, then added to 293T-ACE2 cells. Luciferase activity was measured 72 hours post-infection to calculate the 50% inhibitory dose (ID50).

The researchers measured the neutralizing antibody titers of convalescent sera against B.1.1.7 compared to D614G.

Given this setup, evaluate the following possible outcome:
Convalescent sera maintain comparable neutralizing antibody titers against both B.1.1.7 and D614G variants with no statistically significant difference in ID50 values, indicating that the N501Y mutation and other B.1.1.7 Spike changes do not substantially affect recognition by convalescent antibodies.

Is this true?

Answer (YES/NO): NO